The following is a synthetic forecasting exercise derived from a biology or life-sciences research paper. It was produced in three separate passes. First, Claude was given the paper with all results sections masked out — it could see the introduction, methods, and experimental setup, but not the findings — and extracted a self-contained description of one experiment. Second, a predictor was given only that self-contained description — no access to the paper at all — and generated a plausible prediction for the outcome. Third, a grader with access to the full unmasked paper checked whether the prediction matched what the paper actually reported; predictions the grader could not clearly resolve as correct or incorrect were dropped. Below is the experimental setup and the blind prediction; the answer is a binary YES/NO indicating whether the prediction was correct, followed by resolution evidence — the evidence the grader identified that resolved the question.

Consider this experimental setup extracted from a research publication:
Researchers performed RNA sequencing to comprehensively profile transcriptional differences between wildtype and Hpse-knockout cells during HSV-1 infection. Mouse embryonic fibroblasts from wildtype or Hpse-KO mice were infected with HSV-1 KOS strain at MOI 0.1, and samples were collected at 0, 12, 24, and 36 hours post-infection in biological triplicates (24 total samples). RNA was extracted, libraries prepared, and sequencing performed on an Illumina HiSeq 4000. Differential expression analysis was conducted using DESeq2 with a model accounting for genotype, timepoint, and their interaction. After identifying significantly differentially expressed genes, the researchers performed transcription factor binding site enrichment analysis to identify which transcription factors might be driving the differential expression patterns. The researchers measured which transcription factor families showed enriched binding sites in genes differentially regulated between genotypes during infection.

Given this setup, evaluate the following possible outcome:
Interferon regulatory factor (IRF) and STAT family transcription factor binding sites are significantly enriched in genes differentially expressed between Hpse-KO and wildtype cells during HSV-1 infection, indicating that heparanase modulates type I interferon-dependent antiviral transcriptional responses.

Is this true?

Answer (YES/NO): NO